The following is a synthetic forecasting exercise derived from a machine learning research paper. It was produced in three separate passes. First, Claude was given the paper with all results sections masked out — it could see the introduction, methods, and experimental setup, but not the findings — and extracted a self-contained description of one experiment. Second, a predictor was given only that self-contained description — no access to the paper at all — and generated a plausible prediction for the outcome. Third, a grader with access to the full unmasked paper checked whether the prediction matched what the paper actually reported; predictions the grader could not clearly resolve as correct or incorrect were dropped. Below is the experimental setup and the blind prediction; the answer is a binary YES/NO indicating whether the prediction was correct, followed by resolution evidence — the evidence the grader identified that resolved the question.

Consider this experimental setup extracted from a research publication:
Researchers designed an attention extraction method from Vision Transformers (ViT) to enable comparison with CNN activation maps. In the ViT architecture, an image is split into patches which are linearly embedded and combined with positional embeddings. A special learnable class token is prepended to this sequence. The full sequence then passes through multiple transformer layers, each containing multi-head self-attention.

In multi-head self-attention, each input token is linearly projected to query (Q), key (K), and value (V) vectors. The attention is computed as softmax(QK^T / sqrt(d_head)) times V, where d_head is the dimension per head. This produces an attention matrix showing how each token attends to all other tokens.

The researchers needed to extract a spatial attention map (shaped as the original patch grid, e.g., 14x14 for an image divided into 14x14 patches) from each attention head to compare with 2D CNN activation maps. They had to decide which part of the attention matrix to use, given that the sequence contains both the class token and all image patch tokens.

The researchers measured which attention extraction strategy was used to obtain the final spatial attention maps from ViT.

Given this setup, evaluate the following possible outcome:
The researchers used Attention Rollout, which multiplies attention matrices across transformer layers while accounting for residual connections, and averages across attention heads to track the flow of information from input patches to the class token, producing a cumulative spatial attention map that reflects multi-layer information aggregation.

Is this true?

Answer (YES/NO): NO